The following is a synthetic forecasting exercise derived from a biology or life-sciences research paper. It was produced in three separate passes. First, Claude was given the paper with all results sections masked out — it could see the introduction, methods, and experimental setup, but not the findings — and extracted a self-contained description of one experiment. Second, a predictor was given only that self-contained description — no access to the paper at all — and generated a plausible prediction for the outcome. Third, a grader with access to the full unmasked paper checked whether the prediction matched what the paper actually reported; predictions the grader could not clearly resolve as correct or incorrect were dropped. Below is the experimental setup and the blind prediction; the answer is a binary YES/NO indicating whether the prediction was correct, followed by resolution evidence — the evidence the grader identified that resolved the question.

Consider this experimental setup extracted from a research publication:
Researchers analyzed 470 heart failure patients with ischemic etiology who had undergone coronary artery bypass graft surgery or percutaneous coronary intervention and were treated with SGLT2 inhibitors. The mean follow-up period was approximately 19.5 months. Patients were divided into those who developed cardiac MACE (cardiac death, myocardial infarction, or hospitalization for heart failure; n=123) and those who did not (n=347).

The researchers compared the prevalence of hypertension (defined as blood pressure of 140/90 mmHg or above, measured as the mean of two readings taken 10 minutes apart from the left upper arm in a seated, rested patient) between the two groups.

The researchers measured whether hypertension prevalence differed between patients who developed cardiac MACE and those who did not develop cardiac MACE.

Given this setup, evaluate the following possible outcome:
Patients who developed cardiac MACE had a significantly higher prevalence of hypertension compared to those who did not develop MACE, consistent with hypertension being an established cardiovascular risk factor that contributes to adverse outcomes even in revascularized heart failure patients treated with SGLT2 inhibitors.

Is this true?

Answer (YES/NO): NO